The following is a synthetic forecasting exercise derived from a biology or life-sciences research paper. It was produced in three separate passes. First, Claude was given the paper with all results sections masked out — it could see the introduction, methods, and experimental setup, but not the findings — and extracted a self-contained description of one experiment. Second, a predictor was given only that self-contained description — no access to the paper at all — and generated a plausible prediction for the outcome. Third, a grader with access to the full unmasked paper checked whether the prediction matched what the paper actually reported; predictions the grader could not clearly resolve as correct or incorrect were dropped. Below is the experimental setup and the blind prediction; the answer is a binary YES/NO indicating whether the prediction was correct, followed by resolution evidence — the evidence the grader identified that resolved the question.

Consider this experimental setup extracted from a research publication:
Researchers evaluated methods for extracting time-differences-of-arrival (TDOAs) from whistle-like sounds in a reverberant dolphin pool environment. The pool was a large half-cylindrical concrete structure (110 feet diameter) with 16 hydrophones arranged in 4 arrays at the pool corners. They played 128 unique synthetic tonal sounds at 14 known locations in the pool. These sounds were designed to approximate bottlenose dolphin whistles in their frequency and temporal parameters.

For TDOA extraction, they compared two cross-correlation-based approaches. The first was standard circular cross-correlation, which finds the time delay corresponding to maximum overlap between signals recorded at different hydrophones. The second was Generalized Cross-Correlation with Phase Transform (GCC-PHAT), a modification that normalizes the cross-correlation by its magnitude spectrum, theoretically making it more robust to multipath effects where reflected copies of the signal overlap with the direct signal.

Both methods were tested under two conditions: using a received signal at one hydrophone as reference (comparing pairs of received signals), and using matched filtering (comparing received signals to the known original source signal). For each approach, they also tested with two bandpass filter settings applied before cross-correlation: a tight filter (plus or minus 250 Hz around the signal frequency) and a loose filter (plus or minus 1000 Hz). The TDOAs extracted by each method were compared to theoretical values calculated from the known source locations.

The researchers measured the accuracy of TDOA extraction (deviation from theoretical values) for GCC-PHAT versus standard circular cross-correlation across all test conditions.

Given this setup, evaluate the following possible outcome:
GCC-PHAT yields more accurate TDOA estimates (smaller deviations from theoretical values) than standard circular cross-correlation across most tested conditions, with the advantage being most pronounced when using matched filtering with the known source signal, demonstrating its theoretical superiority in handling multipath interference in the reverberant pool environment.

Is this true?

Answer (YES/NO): NO